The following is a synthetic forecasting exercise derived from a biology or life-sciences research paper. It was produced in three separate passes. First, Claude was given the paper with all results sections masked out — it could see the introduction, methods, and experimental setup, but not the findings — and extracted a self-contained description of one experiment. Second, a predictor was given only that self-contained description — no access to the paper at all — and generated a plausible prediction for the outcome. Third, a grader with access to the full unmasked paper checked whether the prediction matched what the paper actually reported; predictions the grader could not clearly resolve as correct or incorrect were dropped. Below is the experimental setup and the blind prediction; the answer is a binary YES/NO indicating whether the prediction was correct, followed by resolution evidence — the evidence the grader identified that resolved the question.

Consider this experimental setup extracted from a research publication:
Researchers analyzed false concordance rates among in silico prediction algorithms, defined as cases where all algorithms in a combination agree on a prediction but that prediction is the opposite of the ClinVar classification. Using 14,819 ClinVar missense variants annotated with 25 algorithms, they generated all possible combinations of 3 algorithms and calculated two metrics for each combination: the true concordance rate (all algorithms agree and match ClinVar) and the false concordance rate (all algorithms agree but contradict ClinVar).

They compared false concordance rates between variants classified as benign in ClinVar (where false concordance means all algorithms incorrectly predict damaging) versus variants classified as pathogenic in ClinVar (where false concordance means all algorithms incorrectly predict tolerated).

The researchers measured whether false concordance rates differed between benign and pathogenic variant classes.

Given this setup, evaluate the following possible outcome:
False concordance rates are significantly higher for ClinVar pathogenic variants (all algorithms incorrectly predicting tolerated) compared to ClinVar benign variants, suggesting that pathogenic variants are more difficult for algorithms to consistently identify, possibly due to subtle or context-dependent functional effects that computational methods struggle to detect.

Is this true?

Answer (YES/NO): NO